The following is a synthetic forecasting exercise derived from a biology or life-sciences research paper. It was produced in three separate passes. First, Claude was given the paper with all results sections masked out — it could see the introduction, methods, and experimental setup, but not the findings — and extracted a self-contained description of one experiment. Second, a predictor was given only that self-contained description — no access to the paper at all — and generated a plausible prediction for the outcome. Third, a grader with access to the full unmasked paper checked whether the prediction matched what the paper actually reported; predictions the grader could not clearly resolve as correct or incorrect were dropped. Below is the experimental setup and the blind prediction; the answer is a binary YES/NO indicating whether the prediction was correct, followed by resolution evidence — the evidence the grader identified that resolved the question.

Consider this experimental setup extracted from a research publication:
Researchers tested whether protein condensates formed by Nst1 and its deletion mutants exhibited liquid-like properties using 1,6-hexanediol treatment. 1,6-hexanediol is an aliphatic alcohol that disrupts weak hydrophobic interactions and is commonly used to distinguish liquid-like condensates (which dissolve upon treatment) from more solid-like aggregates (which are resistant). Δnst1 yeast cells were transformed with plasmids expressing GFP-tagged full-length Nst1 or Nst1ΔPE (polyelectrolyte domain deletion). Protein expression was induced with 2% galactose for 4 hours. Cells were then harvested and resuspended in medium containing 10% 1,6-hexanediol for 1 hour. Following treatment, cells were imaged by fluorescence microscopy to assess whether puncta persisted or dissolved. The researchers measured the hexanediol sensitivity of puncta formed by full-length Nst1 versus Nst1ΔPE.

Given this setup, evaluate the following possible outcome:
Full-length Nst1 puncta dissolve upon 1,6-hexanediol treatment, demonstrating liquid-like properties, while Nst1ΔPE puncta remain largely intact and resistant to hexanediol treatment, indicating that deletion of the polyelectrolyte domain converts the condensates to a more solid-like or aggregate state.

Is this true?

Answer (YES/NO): NO